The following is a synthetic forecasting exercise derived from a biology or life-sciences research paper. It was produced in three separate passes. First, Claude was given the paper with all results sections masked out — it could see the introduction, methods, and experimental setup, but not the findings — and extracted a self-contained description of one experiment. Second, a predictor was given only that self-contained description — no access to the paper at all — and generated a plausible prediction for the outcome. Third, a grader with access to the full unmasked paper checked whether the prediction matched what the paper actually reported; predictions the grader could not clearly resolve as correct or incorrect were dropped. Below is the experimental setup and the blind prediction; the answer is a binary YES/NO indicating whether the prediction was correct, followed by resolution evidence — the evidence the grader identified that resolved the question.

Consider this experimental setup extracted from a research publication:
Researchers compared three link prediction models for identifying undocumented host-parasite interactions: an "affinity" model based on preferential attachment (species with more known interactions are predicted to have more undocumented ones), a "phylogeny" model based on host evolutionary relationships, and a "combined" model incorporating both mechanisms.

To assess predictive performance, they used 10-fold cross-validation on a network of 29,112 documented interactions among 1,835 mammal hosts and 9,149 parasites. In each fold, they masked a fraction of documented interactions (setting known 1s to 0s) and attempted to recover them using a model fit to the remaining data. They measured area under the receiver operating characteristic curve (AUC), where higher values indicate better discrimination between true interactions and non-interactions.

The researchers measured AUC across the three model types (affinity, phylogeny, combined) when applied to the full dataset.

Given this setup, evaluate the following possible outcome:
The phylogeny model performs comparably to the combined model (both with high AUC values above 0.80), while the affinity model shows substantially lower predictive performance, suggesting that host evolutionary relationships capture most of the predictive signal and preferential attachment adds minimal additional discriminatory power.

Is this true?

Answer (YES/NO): NO